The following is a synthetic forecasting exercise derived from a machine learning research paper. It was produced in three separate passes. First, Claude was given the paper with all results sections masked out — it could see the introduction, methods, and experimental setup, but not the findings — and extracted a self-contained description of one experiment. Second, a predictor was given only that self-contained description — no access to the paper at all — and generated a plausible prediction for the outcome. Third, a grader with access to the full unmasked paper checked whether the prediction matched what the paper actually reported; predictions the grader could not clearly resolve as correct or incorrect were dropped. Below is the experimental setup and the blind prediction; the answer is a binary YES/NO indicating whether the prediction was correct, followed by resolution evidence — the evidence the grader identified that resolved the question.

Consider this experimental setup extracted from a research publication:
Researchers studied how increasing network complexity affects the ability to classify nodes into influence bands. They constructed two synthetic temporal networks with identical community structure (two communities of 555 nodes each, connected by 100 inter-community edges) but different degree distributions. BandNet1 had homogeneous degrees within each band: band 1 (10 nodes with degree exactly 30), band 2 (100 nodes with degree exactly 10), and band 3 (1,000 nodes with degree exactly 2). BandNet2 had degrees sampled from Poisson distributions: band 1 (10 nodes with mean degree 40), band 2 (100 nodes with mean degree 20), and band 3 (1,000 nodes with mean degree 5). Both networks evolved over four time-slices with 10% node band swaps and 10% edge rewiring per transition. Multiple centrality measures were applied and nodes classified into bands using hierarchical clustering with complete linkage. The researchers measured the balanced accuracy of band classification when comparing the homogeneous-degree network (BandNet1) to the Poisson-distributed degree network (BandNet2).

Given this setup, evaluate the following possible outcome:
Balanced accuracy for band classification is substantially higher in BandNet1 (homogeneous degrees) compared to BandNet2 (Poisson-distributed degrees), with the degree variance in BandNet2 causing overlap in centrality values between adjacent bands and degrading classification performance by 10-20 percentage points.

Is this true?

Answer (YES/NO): NO